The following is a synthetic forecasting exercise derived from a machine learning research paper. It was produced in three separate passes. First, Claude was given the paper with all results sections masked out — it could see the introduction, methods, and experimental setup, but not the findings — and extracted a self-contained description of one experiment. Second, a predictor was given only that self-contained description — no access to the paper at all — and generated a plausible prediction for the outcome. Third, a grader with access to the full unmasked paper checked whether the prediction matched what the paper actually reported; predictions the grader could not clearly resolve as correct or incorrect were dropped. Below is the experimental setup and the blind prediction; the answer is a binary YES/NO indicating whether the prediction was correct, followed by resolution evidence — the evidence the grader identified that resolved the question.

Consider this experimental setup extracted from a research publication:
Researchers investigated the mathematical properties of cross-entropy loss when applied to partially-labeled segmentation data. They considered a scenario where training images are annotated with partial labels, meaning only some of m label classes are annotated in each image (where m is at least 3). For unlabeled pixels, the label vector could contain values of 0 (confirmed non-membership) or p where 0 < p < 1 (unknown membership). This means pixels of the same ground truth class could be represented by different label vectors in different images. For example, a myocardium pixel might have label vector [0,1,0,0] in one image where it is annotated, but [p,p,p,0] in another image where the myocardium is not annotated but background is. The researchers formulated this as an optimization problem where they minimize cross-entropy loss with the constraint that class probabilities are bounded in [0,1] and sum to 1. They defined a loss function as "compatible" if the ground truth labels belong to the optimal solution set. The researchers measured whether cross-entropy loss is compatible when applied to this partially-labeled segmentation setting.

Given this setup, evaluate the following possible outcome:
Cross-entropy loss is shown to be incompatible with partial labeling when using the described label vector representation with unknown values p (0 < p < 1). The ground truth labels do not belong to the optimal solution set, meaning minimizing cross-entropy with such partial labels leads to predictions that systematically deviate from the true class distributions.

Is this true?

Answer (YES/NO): YES